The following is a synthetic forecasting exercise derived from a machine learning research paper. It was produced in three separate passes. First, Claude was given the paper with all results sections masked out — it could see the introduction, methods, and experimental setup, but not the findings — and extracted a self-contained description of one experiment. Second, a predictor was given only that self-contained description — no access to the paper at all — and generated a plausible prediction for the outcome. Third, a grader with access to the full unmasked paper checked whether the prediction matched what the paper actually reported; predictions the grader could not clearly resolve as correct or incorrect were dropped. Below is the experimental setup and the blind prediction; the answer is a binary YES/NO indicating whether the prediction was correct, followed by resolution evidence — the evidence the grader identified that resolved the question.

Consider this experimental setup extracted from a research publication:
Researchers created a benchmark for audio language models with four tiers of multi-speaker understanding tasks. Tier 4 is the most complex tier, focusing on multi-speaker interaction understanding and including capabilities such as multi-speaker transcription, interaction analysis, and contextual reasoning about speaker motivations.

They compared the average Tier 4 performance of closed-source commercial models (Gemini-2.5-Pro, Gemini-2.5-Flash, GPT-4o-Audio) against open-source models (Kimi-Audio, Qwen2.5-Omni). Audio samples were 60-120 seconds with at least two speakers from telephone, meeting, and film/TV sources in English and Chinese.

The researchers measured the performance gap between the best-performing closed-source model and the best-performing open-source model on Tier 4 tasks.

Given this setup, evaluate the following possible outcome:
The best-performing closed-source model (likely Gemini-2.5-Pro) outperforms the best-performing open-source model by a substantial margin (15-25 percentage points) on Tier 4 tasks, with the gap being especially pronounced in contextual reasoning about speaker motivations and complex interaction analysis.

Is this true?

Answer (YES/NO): YES